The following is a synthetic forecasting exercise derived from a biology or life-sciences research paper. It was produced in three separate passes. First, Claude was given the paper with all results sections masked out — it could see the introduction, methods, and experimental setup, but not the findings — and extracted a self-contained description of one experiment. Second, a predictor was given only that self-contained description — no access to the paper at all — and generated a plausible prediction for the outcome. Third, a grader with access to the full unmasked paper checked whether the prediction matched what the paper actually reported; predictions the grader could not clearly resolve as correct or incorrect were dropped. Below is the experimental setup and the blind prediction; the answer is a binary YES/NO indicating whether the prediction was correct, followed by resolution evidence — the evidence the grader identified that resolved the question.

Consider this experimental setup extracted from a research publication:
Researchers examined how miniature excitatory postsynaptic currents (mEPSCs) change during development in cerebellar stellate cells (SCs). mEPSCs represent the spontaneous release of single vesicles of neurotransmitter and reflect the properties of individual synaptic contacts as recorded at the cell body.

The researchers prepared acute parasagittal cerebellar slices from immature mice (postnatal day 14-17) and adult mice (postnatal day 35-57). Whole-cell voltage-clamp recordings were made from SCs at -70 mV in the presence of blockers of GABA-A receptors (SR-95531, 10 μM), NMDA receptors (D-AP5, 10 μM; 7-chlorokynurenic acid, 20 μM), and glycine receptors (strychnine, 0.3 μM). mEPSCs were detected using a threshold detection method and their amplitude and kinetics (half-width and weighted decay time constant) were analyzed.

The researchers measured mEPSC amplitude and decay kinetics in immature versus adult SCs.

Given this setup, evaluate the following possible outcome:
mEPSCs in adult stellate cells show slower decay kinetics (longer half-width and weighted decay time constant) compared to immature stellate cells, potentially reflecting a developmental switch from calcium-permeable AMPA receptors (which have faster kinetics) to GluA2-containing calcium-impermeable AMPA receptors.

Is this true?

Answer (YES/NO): YES